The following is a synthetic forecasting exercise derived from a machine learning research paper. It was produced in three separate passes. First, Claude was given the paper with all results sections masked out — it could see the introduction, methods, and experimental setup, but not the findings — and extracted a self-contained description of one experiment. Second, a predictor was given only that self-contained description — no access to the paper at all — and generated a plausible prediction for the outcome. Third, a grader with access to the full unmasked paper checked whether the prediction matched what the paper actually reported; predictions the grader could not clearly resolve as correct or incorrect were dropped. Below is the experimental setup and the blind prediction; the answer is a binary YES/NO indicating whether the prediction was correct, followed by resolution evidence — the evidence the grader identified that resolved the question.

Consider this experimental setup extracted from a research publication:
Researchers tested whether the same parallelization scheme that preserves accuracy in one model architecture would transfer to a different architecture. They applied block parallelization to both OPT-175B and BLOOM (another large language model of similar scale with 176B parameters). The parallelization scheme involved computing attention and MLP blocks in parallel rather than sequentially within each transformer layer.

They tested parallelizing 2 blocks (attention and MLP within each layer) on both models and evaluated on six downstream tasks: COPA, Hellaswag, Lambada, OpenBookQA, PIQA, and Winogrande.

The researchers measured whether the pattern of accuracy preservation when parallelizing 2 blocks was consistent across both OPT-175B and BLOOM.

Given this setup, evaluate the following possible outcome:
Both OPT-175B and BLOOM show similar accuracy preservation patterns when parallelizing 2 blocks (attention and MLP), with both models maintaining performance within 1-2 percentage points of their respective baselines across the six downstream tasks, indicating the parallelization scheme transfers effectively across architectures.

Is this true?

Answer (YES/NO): NO